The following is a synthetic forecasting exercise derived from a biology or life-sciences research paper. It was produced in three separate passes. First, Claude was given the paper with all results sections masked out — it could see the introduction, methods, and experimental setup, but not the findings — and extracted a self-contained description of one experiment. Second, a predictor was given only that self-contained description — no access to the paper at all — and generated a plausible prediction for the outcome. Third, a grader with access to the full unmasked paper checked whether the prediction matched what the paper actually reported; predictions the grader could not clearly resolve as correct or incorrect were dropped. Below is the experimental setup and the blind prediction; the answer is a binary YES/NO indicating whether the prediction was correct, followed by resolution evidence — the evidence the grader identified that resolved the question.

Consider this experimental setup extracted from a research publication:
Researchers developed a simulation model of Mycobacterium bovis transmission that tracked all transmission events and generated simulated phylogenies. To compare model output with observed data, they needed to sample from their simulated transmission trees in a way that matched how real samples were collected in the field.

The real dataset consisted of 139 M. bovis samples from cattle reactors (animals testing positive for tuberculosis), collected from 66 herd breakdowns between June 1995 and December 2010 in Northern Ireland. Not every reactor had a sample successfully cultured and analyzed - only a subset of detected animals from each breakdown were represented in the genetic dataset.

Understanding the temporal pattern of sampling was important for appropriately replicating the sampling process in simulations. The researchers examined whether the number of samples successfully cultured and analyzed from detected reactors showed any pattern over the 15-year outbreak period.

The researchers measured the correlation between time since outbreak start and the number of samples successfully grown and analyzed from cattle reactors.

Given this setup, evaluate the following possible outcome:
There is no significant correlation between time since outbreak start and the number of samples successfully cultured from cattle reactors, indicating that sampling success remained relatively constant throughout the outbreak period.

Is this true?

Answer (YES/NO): NO